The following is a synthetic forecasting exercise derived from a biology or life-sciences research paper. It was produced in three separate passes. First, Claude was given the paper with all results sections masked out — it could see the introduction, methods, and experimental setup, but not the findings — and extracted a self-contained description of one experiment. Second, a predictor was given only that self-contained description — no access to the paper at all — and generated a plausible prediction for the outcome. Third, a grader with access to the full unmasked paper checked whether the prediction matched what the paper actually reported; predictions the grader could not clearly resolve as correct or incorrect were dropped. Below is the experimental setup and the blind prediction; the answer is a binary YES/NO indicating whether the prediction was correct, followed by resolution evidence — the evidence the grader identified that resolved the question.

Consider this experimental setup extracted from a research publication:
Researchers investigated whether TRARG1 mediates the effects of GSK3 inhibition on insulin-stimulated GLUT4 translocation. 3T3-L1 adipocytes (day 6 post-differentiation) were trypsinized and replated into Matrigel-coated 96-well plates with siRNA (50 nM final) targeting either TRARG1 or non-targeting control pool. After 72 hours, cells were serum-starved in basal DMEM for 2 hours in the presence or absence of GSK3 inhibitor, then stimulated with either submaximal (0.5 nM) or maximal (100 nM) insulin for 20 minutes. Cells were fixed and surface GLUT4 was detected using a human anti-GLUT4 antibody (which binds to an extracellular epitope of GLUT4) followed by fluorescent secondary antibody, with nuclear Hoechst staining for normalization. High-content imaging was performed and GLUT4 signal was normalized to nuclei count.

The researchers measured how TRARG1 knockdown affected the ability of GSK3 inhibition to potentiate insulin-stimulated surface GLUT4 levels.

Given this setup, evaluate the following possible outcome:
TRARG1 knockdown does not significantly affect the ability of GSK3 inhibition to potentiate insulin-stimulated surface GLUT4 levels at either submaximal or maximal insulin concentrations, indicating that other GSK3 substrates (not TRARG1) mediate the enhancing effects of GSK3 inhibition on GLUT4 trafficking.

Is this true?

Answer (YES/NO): NO